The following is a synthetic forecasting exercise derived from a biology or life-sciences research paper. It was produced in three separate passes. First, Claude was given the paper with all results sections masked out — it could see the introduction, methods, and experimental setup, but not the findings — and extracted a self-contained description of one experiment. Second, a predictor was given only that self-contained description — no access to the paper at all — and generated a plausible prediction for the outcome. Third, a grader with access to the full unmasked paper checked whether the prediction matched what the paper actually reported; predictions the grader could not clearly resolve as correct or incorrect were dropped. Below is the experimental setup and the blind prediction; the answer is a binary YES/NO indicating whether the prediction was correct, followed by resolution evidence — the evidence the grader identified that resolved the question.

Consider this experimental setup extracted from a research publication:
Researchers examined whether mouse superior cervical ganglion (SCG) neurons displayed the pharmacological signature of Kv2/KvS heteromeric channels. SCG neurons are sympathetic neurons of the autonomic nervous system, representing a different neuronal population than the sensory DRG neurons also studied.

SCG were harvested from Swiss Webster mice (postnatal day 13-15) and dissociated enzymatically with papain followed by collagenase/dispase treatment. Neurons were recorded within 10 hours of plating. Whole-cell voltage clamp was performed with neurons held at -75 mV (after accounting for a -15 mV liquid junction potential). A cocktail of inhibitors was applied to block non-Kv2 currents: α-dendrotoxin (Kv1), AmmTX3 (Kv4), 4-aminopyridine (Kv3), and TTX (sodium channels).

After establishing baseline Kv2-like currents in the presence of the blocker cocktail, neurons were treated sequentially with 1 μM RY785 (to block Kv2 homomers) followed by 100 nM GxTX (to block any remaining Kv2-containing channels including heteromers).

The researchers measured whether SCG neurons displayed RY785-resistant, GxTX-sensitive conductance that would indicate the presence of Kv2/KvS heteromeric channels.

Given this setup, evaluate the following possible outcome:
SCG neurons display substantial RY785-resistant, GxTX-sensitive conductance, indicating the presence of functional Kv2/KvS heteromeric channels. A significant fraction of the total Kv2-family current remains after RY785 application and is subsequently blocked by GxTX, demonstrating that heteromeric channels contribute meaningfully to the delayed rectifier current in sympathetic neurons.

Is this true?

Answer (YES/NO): NO